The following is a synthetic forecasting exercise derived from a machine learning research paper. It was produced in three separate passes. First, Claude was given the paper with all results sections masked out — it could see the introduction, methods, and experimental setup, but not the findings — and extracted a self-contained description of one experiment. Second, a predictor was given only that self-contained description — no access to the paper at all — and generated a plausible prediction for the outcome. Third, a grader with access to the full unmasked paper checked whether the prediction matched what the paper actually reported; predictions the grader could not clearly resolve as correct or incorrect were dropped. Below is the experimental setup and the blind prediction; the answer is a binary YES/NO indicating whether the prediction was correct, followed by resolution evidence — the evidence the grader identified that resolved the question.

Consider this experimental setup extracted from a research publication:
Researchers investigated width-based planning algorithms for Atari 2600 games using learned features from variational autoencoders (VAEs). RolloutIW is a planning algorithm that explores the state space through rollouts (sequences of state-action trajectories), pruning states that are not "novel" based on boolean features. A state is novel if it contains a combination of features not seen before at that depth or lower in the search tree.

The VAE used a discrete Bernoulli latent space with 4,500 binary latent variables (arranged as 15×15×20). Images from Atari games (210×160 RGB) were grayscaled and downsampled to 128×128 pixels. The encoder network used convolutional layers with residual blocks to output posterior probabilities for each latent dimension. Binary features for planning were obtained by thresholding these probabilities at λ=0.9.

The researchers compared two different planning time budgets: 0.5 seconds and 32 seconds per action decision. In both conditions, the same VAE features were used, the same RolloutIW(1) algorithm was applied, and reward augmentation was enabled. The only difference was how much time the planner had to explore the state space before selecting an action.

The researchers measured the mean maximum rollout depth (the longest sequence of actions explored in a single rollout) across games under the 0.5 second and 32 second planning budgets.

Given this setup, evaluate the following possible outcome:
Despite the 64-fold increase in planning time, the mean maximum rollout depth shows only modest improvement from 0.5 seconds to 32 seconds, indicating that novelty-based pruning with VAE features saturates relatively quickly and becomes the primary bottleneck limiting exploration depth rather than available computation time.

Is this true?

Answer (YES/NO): NO